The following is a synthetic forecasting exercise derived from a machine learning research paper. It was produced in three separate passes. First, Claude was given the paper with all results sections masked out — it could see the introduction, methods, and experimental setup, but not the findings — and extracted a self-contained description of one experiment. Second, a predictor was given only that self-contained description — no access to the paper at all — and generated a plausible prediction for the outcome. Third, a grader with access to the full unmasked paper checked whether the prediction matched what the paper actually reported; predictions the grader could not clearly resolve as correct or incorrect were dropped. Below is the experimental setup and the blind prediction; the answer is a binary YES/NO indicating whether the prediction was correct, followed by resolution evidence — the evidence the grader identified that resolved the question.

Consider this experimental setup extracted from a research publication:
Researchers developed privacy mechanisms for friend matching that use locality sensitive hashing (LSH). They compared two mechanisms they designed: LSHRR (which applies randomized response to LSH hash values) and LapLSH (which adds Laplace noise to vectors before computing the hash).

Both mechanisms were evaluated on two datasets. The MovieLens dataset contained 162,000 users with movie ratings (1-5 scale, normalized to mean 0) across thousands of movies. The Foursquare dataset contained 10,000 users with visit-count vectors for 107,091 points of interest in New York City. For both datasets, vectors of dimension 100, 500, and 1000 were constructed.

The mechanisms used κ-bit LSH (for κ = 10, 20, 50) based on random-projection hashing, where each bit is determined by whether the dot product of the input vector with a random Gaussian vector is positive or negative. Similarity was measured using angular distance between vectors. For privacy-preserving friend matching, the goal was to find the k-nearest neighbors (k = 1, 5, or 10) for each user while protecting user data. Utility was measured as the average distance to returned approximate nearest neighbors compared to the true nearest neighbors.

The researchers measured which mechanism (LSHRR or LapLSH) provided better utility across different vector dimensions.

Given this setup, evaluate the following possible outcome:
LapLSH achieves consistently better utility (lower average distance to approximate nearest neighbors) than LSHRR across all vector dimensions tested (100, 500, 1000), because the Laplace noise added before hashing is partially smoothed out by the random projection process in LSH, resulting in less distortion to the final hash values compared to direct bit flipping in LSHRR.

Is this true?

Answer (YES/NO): NO